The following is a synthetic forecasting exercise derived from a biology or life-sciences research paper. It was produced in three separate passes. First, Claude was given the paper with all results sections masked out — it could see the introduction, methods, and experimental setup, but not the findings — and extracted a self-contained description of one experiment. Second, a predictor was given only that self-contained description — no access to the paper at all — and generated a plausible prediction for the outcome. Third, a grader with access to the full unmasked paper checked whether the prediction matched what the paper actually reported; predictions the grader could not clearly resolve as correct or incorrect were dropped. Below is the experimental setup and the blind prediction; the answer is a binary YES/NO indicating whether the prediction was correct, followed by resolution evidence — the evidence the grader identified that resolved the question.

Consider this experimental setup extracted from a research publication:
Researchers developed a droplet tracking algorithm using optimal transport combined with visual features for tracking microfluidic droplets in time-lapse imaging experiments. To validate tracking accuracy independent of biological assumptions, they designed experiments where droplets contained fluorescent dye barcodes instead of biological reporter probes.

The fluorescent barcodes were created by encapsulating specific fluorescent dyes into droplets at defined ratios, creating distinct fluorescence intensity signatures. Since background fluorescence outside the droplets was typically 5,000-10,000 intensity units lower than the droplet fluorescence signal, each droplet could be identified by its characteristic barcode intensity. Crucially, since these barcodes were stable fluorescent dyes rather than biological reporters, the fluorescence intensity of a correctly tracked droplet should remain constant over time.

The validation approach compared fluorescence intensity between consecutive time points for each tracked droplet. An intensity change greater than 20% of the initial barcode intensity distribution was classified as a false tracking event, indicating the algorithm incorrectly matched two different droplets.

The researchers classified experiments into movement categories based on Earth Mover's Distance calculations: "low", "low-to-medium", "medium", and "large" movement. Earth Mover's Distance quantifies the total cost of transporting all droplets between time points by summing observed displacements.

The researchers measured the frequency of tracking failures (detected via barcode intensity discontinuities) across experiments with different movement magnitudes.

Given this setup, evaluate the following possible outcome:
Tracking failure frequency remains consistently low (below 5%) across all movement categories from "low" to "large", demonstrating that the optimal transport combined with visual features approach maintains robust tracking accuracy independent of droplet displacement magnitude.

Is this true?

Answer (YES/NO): NO